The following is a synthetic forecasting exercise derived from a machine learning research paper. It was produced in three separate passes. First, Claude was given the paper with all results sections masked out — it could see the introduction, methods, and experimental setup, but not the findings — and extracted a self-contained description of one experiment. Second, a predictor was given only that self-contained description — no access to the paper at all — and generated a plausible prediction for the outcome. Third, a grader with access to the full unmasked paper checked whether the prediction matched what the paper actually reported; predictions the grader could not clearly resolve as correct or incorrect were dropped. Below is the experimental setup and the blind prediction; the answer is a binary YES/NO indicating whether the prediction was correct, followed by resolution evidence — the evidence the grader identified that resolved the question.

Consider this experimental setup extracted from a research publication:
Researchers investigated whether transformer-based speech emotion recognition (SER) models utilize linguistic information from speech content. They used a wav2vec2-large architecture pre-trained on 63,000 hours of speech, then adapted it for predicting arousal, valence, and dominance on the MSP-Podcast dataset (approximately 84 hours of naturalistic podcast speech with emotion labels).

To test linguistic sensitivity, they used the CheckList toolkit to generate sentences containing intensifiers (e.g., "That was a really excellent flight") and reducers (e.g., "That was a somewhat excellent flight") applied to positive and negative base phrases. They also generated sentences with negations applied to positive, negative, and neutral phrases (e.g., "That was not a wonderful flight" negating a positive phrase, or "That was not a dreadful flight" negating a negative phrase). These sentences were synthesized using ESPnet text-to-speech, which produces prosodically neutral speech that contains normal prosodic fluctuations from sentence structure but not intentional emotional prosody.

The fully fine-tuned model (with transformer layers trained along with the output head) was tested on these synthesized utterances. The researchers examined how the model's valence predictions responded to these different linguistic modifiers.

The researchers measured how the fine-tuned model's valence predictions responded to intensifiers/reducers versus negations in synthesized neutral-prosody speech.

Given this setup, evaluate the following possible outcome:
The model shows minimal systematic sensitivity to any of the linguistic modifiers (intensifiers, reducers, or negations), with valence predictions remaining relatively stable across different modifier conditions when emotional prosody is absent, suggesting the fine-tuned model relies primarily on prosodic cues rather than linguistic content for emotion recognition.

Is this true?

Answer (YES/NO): NO